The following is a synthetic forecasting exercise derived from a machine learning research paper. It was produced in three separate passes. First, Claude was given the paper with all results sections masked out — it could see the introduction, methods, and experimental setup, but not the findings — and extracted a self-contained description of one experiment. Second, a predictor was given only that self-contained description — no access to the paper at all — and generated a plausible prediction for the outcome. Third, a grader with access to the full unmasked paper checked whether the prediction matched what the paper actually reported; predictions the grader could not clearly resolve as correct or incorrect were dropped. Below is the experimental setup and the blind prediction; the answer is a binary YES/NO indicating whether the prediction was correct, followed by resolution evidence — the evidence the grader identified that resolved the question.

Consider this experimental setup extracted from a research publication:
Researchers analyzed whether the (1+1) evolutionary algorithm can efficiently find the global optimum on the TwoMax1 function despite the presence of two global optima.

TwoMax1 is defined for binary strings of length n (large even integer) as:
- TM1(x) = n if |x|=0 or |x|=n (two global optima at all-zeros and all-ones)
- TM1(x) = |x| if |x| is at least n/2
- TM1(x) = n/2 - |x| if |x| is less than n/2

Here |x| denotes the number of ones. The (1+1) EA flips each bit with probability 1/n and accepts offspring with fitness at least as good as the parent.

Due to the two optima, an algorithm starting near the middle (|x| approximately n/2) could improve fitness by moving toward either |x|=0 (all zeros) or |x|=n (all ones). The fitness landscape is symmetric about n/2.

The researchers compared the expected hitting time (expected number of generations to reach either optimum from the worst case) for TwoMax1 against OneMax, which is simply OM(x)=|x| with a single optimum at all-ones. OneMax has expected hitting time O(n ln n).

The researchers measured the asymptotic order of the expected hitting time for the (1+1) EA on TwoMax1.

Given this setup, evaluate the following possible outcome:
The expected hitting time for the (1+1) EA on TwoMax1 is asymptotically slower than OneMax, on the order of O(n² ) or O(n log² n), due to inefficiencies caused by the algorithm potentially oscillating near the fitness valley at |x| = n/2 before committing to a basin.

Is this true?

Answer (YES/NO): NO